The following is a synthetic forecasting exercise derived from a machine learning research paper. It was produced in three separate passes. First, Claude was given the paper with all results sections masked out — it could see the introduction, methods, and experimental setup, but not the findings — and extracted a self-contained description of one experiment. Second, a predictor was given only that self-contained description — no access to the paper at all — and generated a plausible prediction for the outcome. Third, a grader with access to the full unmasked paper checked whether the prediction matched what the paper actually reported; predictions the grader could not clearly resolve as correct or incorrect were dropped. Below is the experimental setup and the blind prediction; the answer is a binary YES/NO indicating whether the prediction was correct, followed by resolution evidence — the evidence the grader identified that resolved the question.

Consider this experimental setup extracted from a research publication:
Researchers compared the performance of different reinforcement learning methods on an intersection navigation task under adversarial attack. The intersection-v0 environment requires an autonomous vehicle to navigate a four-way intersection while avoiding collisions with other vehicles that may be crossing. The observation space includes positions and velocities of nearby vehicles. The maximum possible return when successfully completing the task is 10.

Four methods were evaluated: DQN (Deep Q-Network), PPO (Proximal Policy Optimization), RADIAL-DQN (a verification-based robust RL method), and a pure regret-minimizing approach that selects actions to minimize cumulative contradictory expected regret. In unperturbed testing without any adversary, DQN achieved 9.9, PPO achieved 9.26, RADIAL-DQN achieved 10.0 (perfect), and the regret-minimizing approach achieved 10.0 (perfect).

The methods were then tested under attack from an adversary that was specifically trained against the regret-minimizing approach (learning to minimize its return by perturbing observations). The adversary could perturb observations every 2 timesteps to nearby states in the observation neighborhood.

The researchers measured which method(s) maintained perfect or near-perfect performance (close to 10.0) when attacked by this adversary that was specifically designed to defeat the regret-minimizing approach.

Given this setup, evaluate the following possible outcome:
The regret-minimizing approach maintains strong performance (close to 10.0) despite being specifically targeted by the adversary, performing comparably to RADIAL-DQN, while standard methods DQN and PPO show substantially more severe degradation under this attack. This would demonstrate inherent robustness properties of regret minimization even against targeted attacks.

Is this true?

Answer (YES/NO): NO